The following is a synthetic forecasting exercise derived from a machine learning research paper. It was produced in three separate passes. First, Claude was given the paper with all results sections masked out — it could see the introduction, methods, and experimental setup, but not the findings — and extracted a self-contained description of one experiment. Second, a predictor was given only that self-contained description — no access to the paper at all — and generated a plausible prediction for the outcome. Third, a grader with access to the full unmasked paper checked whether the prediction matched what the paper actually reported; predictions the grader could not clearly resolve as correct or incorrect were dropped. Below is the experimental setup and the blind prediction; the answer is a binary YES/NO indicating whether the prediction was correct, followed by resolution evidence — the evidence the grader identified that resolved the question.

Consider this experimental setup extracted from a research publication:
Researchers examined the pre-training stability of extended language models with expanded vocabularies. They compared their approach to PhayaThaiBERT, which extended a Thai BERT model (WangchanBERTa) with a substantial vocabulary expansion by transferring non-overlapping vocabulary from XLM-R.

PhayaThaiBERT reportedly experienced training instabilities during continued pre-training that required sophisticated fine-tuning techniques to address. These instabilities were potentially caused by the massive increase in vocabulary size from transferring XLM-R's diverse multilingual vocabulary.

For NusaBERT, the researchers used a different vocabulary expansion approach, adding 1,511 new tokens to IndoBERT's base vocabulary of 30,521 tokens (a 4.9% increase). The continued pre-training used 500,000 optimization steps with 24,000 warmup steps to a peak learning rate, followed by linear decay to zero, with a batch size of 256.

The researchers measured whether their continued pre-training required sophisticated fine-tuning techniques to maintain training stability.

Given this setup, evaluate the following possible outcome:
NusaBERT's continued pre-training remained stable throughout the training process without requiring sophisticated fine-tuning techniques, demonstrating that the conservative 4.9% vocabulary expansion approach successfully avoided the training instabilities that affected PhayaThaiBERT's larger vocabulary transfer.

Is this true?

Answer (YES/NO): YES